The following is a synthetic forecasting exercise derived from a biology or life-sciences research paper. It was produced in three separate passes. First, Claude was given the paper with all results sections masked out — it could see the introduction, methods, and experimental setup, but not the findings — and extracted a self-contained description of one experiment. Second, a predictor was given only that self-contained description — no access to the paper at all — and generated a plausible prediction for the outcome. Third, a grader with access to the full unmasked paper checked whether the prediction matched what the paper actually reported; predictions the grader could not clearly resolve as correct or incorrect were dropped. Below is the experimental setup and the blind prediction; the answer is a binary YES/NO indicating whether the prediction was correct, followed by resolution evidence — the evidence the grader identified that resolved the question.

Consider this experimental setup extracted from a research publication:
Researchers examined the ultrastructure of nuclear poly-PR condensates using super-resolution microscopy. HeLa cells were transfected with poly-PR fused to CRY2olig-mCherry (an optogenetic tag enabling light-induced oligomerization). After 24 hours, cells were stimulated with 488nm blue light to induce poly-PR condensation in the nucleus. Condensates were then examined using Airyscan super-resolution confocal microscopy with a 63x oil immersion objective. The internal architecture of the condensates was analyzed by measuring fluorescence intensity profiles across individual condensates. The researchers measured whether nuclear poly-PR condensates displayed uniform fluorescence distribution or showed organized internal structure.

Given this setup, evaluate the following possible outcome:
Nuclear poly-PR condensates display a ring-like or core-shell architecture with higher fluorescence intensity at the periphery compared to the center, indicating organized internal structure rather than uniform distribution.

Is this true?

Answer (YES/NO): YES